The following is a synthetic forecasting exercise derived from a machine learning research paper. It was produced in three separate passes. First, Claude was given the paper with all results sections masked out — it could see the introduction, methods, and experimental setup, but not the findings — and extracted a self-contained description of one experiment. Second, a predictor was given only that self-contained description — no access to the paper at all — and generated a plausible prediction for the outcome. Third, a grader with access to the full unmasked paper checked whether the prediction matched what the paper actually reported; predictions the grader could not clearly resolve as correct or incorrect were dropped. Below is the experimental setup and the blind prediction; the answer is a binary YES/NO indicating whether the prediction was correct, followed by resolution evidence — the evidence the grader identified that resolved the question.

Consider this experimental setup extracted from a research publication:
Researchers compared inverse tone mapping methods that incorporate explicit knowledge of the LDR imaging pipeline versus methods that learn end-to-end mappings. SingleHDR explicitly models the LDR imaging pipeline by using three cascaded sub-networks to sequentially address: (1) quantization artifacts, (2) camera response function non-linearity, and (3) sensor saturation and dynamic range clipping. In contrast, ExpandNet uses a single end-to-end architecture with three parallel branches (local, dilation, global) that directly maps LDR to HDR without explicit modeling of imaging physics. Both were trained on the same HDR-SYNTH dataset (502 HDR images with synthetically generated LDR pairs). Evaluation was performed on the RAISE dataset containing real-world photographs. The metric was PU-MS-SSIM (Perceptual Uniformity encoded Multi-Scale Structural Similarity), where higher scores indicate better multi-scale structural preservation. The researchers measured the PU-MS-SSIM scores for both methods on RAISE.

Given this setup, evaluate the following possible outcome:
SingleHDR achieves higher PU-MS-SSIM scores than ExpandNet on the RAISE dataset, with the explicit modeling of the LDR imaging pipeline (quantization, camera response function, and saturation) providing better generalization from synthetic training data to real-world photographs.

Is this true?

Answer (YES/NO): YES